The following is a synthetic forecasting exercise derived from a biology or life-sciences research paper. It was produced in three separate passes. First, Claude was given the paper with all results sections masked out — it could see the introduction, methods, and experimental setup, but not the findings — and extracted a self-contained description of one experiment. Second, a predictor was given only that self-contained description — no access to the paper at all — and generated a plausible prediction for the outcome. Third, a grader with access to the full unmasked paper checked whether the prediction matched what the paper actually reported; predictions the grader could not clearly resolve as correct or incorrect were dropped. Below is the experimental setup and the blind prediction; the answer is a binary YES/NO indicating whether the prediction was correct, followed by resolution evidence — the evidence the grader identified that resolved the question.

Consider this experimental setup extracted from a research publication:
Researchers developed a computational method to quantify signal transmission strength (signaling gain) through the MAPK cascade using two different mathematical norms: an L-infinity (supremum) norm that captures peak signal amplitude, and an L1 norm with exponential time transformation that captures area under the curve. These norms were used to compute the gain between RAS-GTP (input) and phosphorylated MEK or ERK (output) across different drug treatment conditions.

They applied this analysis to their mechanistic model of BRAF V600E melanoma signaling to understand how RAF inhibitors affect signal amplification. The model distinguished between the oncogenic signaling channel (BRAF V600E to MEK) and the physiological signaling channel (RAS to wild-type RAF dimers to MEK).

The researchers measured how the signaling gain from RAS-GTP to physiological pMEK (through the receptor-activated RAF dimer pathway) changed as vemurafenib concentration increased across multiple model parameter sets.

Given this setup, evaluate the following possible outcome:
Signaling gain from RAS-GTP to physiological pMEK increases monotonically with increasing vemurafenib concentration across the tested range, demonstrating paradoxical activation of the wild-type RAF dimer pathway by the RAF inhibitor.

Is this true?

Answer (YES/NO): NO